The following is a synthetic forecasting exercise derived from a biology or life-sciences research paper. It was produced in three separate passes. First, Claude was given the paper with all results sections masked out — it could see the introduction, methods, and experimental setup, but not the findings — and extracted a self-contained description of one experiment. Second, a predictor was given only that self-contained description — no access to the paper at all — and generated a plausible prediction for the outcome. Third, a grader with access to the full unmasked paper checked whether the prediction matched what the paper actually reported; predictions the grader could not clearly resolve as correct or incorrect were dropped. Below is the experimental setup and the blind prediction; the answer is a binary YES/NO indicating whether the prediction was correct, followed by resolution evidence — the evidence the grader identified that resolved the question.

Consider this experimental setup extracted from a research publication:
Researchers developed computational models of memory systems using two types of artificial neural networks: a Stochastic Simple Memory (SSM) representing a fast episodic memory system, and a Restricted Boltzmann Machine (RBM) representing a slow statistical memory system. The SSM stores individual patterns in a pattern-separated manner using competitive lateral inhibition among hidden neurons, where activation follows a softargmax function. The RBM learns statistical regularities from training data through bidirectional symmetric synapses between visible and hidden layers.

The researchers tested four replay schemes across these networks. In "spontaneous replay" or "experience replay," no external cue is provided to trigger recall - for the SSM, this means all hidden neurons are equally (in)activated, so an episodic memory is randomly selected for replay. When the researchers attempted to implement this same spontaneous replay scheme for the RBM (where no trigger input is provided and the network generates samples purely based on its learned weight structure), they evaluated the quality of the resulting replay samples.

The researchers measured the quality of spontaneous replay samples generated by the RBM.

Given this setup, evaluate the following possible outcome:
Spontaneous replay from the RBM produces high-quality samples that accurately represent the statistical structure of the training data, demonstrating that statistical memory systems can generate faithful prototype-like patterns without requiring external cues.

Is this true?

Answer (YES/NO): NO